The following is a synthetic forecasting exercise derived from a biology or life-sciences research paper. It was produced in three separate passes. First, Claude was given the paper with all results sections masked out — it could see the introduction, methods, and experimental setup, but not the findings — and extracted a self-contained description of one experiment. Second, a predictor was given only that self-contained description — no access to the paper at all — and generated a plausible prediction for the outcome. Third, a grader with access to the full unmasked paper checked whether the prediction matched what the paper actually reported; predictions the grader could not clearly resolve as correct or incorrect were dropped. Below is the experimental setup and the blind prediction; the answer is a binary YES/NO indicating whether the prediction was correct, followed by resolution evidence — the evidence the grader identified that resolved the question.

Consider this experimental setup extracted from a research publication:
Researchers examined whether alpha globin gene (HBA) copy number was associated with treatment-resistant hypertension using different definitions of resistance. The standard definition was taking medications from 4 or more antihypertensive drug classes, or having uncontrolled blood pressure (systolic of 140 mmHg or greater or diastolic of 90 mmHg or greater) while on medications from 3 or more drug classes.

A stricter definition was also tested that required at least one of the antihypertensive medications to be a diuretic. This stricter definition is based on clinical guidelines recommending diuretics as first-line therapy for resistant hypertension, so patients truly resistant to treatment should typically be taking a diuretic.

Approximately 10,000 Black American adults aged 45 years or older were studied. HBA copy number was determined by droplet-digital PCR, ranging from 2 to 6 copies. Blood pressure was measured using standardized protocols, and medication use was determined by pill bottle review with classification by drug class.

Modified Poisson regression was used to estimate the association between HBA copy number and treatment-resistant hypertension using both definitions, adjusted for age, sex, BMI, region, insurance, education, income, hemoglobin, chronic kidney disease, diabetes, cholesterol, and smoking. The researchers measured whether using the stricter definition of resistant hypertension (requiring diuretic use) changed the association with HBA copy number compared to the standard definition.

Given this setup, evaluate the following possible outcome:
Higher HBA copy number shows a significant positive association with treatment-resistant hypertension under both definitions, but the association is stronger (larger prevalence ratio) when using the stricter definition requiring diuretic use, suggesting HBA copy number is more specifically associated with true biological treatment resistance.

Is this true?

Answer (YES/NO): NO